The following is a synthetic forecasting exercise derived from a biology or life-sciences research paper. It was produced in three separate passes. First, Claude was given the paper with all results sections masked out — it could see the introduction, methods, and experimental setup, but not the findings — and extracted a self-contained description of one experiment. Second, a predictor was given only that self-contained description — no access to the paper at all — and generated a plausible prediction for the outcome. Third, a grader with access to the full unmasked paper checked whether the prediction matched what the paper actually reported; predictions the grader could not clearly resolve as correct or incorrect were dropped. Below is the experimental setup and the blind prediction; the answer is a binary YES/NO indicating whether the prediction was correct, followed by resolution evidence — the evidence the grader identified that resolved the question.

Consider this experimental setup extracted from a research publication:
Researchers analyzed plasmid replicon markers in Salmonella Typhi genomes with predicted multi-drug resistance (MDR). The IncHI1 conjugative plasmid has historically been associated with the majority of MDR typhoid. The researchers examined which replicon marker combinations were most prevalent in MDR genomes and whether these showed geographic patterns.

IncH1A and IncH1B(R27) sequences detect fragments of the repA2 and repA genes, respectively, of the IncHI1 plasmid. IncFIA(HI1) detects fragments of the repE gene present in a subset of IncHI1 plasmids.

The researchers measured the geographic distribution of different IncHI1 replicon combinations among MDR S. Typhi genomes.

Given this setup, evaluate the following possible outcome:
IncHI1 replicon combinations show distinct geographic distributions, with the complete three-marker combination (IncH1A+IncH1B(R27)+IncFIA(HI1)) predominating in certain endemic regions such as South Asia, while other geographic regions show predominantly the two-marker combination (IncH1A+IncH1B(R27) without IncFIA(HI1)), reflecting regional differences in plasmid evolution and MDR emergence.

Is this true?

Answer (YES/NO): NO